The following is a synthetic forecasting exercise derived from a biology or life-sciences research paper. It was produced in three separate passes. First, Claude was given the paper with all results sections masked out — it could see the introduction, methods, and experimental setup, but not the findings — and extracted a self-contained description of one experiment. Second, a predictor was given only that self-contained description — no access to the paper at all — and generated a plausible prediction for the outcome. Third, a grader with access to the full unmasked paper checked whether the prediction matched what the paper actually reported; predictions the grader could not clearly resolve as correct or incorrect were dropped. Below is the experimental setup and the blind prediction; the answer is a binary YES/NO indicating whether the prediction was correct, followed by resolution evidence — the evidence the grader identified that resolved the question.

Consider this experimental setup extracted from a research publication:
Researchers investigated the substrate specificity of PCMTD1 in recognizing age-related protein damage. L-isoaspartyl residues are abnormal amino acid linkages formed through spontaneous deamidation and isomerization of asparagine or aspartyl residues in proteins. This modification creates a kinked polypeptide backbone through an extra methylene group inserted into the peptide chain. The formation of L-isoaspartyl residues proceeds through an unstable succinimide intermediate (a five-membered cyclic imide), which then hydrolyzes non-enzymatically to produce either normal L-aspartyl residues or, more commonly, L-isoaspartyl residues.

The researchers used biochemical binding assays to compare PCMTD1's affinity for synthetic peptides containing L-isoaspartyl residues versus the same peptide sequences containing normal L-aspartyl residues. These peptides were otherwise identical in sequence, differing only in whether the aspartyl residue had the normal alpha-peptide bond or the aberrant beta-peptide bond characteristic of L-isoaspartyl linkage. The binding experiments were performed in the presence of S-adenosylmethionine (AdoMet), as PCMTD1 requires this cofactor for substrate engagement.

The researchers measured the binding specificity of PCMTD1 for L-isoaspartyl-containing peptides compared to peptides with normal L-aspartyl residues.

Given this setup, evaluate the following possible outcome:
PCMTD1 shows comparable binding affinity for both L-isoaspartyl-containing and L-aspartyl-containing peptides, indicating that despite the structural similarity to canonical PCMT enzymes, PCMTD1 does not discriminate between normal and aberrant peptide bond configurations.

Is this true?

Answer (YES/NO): NO